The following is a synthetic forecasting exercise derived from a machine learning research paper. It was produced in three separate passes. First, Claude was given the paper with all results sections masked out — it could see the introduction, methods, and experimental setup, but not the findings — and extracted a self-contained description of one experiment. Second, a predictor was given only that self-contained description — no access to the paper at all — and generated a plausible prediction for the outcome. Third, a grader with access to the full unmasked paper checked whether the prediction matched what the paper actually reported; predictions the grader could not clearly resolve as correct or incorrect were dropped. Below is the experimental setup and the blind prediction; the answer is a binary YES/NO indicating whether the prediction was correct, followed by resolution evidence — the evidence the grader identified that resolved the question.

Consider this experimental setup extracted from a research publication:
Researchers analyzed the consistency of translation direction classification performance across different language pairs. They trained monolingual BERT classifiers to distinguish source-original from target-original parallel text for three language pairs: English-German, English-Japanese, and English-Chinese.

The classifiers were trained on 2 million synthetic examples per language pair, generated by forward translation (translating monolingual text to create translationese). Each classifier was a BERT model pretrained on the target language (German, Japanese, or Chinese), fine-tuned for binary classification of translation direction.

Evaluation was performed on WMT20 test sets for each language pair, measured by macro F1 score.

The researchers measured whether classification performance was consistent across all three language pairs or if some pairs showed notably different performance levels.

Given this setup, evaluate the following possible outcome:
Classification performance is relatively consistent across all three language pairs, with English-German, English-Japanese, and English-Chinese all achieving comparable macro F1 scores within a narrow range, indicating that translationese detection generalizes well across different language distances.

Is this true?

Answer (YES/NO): YES